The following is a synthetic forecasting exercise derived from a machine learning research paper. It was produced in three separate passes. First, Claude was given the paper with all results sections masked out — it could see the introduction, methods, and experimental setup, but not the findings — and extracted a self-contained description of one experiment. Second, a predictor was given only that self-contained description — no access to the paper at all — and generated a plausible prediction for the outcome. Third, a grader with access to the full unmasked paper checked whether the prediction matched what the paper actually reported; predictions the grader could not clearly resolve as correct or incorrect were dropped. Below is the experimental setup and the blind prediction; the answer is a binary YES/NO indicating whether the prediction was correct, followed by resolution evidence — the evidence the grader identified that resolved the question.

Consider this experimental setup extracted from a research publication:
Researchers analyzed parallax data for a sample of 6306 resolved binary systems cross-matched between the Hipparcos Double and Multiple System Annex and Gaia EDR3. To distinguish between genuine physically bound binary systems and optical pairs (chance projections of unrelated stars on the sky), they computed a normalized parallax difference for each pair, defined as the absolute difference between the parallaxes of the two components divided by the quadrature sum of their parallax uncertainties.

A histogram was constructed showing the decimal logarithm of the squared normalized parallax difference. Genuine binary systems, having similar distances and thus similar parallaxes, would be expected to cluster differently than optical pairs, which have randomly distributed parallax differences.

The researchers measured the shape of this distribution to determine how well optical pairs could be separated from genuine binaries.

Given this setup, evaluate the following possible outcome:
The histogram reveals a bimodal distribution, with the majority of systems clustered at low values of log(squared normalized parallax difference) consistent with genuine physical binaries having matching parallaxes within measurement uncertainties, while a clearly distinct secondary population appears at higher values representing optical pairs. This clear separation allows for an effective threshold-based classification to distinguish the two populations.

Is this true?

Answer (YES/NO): NO